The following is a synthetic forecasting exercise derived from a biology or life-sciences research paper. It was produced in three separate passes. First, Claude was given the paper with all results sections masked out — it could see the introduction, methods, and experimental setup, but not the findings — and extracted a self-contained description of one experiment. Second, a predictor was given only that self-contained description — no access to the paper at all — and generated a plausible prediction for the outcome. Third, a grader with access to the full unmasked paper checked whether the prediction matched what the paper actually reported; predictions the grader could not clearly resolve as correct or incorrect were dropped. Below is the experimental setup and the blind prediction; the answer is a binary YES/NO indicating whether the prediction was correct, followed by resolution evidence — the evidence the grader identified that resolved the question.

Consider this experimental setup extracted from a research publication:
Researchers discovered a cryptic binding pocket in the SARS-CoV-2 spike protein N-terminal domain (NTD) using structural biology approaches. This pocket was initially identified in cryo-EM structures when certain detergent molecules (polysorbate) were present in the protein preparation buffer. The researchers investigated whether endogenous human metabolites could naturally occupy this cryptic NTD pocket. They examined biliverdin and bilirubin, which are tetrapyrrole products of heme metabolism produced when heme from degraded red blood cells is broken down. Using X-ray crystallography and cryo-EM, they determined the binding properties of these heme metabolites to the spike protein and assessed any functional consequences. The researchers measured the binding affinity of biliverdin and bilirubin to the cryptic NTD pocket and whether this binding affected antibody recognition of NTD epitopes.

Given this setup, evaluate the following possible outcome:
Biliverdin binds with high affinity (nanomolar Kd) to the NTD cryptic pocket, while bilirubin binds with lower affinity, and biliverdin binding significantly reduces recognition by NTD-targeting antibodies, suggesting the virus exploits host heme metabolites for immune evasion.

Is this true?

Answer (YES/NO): NO